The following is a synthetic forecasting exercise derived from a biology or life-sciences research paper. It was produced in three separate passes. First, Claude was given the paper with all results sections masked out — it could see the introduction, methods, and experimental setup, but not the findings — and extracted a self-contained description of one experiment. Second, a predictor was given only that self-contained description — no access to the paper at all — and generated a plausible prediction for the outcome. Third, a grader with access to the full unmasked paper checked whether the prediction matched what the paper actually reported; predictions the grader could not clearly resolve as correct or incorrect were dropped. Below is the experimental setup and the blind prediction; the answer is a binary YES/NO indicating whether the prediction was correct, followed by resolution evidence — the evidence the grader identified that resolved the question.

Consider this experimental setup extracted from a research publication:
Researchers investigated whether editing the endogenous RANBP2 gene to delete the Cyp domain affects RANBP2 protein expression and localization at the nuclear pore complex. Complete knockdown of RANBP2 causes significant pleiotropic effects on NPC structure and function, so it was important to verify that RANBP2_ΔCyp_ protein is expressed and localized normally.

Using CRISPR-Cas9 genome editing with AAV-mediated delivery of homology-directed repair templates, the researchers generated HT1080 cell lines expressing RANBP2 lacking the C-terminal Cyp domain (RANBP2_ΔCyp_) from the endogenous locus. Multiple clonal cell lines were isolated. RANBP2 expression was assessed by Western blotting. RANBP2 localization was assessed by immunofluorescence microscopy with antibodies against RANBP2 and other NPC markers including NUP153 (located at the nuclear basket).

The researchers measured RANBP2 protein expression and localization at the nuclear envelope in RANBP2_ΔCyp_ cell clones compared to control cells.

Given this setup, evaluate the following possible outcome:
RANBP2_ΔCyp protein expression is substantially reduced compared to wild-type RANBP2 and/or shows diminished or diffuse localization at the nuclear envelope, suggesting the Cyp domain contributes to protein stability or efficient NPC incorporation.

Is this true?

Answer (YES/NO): NO